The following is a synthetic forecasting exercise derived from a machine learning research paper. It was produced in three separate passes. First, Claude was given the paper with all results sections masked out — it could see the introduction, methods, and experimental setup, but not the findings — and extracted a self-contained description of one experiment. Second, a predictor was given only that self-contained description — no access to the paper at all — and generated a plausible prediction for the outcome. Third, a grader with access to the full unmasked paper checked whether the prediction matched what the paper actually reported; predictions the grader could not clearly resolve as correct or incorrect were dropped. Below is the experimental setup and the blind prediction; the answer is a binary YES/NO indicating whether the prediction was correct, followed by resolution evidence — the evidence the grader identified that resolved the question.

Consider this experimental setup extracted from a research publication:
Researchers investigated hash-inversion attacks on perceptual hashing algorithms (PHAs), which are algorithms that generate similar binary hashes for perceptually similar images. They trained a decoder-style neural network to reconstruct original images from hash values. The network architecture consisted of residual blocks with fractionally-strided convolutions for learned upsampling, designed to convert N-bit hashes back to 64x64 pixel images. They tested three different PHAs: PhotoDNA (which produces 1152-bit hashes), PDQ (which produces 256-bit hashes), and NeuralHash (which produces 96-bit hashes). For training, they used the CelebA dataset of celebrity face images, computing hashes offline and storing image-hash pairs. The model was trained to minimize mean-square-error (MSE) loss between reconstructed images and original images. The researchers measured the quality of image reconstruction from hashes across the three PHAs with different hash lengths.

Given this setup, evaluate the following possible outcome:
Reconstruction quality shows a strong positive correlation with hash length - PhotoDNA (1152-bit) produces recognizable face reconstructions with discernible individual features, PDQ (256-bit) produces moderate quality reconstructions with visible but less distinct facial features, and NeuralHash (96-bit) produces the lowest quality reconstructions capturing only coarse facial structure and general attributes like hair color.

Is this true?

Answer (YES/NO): NO